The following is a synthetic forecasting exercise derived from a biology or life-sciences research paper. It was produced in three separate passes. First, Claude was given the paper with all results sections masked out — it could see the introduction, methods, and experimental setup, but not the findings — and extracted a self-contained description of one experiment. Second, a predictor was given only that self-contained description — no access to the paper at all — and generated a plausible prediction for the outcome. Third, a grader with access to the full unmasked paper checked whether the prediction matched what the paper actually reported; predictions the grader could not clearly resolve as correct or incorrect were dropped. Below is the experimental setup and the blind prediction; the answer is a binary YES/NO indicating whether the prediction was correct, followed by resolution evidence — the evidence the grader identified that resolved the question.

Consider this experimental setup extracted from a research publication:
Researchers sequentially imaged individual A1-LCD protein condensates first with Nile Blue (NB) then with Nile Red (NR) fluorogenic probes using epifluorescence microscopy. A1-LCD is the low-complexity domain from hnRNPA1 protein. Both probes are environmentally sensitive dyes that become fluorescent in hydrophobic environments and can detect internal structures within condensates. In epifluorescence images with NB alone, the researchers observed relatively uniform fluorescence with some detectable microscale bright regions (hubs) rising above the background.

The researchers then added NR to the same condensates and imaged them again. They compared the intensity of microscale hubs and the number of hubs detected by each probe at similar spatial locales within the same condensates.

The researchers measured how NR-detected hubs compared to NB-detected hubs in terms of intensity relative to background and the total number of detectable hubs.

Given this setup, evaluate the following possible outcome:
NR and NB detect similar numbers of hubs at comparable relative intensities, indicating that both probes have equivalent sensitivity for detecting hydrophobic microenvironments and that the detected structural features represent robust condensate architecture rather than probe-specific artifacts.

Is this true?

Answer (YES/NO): NO